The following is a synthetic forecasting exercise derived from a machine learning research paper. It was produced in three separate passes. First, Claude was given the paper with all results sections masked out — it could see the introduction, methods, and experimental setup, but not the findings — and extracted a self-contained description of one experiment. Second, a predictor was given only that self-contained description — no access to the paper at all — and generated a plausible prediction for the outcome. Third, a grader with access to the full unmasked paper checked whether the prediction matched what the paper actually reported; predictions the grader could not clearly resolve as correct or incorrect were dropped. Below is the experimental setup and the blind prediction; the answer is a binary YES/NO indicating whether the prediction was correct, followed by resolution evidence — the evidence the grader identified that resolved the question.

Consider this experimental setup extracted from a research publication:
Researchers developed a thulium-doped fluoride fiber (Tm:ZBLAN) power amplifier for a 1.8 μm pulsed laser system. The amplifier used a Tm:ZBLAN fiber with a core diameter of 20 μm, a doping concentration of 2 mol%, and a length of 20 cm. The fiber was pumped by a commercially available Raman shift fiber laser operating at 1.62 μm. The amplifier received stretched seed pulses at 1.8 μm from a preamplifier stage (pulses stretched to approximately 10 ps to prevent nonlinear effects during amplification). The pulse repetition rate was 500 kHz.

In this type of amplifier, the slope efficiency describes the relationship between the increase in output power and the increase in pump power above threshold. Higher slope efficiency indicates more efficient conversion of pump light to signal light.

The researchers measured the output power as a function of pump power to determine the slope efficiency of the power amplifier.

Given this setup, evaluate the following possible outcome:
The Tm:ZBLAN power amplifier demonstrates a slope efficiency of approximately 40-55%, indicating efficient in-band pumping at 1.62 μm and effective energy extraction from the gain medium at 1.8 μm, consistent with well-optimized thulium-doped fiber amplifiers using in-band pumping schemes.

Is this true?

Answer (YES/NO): NO